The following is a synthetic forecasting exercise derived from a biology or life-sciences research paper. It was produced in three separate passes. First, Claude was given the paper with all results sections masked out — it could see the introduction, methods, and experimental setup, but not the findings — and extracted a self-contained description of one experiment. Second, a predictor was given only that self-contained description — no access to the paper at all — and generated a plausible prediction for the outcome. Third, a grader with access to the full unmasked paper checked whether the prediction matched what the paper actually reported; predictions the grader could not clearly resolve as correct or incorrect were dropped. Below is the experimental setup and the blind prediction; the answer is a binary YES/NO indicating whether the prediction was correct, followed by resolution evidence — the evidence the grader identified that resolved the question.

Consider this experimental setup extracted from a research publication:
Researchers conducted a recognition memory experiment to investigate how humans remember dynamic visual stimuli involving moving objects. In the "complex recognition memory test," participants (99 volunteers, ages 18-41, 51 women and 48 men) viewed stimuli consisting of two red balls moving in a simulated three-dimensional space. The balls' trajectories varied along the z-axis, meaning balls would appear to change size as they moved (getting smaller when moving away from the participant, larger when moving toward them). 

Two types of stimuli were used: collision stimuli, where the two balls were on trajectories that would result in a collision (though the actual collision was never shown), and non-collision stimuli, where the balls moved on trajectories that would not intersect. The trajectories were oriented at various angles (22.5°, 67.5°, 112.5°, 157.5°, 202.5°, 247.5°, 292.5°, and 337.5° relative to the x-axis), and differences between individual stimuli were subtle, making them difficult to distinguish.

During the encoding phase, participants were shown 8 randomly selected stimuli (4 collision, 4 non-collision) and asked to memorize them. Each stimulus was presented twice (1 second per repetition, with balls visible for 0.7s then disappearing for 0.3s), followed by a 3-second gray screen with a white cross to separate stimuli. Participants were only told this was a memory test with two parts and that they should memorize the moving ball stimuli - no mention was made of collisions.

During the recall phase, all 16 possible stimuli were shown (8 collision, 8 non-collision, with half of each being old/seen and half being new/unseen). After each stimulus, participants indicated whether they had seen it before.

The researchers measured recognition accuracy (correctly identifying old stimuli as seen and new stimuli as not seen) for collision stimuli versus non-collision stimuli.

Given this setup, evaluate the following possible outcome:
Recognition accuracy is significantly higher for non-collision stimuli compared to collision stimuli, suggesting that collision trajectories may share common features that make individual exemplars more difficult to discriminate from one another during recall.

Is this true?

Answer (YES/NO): NO